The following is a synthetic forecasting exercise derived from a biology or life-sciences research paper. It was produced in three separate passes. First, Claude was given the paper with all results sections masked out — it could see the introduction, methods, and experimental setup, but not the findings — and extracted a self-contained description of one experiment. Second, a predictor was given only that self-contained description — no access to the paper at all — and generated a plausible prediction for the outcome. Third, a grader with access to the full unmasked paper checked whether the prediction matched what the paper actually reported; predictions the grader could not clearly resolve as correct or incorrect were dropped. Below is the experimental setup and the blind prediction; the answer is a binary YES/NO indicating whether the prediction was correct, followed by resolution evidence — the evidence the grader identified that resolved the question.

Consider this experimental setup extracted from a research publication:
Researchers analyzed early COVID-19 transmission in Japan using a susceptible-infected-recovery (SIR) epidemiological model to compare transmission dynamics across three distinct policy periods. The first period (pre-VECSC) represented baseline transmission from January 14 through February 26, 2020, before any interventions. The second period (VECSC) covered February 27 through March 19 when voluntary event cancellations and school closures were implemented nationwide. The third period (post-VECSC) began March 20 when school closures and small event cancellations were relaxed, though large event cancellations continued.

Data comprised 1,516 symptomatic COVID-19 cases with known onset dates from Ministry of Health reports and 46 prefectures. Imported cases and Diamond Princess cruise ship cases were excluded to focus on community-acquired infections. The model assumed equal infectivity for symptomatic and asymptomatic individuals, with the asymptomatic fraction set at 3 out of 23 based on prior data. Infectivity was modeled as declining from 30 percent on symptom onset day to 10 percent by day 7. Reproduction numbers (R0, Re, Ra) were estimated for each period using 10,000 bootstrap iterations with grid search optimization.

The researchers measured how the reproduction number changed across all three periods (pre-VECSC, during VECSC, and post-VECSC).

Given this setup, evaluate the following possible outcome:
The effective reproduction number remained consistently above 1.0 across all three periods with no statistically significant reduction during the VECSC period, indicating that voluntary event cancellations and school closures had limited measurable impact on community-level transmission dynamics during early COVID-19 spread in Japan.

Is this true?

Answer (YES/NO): NO